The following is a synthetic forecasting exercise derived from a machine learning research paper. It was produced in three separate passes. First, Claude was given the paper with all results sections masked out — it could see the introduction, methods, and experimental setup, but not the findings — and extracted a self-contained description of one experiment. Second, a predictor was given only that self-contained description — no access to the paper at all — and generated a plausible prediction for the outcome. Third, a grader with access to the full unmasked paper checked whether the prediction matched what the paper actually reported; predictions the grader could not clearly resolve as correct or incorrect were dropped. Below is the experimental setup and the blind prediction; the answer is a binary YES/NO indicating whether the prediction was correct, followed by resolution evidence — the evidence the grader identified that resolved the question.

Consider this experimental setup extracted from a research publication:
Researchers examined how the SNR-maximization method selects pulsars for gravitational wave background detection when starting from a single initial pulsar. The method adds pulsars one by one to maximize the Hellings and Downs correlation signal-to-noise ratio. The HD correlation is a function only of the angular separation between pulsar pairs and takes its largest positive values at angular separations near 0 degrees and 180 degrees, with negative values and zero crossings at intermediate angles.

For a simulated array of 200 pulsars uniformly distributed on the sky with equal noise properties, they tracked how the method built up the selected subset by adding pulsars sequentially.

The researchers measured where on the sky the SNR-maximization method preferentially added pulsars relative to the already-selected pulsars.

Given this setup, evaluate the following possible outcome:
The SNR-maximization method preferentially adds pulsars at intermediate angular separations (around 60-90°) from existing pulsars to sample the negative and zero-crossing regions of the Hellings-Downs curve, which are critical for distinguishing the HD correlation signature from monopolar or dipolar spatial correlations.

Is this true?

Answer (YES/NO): NO